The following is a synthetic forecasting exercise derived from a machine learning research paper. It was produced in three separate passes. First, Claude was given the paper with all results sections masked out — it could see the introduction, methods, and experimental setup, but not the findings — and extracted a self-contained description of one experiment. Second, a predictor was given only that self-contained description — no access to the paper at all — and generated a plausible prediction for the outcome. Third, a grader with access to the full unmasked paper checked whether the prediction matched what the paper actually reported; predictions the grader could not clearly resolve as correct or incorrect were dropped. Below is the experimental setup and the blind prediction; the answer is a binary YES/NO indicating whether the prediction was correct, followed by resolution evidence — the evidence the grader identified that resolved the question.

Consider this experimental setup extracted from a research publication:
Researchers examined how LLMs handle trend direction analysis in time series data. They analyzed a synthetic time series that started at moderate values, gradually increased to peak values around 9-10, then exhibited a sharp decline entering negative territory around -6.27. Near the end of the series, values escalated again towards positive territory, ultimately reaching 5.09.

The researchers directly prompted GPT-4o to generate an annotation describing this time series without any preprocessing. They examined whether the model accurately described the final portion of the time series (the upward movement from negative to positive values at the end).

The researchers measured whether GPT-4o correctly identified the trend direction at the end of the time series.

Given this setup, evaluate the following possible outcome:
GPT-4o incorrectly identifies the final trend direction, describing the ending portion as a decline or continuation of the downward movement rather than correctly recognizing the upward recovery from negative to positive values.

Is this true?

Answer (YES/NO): NO